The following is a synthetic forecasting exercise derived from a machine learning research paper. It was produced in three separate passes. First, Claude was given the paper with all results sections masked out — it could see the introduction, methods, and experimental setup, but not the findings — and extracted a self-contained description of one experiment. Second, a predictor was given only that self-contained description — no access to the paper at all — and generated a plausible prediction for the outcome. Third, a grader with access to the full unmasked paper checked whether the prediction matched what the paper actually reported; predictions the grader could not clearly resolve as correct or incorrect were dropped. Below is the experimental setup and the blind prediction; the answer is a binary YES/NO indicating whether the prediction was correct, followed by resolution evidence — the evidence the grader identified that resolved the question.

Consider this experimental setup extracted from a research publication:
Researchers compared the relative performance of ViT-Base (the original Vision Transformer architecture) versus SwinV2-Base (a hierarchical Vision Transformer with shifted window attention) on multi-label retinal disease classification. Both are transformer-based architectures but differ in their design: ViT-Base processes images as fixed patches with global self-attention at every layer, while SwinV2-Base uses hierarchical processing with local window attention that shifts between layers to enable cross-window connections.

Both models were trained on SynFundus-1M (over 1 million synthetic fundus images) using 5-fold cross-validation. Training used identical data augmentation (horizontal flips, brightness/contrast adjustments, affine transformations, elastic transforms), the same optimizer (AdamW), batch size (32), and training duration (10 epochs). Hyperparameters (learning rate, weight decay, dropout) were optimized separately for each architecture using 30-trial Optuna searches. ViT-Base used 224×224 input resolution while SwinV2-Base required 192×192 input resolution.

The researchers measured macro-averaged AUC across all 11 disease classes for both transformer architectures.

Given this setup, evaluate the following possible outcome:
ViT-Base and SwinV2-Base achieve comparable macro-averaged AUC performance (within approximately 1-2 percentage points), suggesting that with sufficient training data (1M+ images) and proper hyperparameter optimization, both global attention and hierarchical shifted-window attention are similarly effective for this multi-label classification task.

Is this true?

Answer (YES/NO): YES